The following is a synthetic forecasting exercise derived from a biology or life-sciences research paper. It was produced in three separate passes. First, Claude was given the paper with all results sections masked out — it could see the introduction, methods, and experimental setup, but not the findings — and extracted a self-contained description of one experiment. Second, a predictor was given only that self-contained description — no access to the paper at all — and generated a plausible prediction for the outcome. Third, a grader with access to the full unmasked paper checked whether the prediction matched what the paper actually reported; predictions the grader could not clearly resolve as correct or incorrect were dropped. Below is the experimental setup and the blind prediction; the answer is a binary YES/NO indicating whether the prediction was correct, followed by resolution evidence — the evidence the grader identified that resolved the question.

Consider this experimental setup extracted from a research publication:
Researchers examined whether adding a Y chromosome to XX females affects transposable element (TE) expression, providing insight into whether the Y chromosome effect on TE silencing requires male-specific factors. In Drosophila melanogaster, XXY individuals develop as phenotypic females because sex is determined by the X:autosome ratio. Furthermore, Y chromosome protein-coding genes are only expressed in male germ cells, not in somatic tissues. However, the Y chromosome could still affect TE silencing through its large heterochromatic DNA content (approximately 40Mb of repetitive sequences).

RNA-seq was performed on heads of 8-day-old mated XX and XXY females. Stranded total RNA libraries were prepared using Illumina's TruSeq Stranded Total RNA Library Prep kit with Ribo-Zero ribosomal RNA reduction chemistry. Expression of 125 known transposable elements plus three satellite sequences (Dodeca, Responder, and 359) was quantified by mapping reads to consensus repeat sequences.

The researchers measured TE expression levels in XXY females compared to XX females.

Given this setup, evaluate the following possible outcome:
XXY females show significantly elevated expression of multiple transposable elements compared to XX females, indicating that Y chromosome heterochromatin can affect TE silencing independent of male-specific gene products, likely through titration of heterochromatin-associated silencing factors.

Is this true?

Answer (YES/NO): NO